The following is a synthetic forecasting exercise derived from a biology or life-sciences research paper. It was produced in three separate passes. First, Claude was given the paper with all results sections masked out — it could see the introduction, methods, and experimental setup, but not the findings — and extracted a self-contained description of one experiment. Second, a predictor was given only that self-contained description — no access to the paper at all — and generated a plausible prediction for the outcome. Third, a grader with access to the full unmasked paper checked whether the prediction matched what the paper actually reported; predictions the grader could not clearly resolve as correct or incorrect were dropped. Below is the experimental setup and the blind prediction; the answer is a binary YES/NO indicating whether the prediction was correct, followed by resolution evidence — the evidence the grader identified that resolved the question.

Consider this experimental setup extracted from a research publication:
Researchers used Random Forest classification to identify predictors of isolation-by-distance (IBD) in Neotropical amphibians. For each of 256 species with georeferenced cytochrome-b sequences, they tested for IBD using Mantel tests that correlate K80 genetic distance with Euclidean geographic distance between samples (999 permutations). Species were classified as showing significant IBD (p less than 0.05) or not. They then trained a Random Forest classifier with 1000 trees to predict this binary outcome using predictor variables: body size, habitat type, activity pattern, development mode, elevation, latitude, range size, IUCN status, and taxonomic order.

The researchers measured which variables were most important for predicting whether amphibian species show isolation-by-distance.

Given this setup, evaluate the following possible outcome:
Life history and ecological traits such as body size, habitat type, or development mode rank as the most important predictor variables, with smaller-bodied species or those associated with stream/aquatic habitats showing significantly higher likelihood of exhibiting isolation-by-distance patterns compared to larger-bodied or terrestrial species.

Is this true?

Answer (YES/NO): NO